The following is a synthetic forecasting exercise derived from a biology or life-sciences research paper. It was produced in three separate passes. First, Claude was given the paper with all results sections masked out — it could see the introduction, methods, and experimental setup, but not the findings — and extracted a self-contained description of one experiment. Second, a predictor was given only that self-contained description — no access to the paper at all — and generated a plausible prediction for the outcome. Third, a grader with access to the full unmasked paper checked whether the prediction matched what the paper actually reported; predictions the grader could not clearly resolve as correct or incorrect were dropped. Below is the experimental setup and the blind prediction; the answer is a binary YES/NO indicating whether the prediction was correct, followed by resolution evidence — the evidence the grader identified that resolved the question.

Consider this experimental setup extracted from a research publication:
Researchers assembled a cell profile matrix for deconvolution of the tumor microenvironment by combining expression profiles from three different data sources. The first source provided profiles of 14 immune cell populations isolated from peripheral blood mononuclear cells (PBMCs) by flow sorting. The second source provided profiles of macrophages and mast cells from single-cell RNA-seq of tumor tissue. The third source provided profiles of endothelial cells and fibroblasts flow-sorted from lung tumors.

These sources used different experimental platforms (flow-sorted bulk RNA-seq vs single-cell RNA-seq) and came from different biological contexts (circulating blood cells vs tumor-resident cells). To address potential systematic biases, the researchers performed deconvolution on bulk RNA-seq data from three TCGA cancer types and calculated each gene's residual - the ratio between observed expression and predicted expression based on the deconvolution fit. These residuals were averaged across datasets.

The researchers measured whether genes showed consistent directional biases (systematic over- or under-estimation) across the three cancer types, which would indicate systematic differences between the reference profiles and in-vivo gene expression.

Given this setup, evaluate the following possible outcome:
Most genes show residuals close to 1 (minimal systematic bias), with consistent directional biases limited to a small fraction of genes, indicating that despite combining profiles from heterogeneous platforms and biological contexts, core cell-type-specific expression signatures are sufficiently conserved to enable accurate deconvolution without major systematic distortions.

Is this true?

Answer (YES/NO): NO